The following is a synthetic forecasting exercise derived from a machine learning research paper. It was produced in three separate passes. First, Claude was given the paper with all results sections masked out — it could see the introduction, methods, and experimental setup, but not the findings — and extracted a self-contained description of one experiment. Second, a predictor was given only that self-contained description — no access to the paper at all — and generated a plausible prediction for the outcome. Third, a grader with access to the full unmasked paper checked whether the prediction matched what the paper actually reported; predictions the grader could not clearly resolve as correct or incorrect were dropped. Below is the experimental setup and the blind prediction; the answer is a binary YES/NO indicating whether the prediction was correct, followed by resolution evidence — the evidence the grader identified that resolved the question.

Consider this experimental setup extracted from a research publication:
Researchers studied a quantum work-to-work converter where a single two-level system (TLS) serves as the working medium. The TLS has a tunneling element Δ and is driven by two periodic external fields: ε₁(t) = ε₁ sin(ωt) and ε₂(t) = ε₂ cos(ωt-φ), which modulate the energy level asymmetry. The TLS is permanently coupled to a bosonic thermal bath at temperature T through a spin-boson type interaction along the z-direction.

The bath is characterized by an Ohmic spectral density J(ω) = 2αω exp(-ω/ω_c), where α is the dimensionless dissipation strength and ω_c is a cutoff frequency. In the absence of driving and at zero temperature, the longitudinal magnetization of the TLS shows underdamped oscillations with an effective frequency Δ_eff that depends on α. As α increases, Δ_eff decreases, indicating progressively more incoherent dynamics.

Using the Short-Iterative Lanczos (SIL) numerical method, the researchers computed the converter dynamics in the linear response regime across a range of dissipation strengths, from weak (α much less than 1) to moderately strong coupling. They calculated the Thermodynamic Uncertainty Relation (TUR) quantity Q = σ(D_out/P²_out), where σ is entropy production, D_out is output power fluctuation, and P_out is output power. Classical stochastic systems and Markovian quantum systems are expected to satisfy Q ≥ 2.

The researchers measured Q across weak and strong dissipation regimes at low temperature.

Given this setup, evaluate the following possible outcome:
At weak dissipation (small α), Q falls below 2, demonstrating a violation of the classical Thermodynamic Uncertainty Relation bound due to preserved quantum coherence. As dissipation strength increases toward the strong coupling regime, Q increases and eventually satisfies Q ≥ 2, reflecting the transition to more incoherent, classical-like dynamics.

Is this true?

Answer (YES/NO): YES